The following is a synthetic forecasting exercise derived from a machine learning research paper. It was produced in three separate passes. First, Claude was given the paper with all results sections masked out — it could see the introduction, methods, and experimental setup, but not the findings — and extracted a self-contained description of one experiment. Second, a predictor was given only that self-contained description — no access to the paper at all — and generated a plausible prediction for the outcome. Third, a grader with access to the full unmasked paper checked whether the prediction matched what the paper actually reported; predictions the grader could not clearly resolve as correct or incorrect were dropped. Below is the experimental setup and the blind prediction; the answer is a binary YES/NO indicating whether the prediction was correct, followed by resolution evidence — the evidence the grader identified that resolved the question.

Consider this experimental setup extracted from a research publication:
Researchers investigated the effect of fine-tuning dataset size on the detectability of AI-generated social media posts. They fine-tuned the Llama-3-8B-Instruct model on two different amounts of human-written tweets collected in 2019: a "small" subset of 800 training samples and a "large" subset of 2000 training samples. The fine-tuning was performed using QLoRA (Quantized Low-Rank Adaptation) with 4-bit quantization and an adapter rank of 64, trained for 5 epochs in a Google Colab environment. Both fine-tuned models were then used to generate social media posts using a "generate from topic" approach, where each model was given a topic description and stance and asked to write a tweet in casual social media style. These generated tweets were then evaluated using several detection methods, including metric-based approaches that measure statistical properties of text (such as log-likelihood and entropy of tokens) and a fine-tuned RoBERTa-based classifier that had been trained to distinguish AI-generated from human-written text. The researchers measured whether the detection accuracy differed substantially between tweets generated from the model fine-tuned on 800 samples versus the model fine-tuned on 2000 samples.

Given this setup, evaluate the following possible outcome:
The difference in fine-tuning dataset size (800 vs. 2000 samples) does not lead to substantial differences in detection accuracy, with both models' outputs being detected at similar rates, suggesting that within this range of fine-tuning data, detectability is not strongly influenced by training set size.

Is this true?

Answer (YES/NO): NO